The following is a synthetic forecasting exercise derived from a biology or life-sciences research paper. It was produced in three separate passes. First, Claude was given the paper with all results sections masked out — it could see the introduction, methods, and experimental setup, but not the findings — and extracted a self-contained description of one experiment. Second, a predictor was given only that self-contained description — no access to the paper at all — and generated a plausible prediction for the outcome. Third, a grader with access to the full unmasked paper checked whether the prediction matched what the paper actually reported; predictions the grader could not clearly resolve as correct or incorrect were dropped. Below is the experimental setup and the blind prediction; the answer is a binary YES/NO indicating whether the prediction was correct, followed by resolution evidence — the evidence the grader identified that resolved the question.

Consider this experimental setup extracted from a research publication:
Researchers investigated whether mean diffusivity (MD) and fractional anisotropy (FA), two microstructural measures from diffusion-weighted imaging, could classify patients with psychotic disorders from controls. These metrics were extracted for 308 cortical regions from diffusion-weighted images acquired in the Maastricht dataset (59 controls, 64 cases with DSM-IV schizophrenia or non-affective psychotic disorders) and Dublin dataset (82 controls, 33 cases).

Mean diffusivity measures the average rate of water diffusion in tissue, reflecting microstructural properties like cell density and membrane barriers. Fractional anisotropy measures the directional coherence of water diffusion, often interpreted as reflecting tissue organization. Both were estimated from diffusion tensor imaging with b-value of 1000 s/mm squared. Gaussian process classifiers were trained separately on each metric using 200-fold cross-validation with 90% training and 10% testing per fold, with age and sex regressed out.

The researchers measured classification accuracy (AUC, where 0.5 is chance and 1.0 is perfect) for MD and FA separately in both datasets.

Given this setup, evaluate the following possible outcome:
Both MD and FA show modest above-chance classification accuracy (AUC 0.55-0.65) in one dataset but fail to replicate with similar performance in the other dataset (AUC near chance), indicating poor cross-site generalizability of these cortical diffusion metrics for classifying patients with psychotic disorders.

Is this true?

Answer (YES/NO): NO